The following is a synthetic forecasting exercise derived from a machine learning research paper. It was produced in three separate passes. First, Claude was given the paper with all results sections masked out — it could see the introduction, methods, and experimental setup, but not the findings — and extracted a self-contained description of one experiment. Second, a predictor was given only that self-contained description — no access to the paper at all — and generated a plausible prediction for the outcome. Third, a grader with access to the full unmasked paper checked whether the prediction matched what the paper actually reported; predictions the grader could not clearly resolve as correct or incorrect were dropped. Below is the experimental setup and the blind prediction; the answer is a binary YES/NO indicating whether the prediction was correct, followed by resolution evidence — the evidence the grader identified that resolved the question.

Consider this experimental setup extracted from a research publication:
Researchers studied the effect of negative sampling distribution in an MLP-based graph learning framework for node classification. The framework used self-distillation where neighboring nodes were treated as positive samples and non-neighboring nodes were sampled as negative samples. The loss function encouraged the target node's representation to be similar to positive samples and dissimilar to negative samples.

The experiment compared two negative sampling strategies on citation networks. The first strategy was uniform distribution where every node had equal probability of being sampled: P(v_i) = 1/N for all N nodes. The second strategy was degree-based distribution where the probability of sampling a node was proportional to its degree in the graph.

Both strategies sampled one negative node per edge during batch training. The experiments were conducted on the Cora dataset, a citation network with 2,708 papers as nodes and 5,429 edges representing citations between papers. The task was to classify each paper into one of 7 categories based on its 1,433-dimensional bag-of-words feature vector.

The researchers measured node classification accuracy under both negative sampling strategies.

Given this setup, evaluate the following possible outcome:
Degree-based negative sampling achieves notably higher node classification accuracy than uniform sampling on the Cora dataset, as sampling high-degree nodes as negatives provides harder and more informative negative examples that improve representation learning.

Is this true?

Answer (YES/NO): NO